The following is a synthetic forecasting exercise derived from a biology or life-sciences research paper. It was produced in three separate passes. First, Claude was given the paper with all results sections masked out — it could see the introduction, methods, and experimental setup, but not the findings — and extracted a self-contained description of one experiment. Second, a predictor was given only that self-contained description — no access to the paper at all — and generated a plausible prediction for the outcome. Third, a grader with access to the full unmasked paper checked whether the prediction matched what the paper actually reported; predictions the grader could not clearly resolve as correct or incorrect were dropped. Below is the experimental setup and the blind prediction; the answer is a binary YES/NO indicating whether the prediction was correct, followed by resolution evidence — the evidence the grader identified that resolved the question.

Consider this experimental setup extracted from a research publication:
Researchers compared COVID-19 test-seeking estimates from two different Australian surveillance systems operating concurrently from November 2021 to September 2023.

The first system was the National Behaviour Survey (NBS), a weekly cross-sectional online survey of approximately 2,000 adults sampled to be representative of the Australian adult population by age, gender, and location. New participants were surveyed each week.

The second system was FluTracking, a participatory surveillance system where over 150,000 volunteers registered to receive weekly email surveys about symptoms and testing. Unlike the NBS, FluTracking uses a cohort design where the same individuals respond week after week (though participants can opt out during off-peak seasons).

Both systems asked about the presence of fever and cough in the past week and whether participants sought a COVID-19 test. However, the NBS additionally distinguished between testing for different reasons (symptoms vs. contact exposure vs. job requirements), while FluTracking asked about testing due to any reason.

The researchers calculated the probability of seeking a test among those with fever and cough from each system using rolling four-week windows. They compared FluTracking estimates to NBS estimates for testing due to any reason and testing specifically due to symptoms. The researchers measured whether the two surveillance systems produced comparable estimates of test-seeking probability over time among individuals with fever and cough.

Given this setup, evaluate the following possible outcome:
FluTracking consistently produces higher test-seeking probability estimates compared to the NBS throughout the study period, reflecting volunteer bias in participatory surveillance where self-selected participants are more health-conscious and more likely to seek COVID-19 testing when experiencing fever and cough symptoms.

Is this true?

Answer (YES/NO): YES